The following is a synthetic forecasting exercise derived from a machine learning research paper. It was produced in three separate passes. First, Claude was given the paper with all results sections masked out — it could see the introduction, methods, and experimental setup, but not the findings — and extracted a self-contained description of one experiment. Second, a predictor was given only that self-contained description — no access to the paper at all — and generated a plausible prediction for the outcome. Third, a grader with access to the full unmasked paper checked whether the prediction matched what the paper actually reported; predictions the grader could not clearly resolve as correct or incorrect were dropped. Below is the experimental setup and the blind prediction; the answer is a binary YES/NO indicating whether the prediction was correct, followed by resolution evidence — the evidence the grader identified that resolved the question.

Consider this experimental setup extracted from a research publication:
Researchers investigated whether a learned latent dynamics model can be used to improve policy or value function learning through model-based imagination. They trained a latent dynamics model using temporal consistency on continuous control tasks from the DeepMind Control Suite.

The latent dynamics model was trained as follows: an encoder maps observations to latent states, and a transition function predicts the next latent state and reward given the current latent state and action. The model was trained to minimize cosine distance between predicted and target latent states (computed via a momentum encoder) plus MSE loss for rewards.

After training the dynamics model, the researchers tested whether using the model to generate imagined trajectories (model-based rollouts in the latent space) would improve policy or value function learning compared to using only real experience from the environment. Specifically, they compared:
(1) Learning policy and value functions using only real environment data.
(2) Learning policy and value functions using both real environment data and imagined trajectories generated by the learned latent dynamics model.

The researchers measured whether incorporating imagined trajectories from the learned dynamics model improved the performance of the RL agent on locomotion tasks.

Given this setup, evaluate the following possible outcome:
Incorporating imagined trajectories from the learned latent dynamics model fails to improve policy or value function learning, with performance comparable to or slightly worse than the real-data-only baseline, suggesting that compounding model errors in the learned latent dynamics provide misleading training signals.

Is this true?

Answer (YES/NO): YES